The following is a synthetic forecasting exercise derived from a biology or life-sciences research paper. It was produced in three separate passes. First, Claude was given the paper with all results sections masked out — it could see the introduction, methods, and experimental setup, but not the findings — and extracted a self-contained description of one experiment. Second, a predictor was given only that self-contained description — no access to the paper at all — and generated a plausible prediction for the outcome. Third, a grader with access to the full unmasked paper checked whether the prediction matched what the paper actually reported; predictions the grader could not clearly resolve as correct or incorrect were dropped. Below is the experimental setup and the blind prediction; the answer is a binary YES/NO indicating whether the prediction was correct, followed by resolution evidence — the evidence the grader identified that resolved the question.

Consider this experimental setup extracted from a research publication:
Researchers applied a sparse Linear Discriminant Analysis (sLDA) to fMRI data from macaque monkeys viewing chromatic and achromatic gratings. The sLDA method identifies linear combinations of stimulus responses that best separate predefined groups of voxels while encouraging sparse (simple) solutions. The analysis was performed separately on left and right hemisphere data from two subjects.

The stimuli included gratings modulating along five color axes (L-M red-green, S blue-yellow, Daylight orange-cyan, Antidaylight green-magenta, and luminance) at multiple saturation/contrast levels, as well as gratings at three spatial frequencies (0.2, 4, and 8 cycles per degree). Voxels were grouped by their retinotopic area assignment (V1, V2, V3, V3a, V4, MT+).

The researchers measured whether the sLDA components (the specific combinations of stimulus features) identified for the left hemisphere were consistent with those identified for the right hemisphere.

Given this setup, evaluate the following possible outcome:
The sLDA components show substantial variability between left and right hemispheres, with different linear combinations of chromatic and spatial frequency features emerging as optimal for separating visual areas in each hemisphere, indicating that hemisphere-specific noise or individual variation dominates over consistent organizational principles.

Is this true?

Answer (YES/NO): NO